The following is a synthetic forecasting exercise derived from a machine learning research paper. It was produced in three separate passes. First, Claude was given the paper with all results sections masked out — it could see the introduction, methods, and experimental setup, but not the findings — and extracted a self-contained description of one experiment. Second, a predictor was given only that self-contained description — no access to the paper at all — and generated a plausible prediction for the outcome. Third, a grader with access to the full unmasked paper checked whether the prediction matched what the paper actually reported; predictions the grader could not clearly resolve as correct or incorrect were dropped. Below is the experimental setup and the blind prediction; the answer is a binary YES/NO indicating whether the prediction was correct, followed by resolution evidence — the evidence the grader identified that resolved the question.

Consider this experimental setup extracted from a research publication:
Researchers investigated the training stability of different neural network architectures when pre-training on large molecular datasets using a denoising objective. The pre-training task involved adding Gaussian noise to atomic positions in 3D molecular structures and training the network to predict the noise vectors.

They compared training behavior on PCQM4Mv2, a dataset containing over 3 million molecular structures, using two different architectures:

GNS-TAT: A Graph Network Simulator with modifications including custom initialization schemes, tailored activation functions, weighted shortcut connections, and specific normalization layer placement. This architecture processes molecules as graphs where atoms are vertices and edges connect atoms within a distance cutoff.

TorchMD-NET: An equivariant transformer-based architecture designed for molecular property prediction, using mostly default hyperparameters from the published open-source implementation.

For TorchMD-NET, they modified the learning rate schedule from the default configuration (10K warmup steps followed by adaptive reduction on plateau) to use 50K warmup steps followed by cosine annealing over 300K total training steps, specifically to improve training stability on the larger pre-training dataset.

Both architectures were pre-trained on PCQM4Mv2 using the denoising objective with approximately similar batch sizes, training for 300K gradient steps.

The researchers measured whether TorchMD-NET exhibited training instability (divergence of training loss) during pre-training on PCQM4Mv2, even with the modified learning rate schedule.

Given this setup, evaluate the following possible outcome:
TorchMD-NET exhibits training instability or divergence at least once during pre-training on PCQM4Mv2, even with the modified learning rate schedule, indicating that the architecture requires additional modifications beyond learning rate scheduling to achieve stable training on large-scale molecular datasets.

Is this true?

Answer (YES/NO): YES